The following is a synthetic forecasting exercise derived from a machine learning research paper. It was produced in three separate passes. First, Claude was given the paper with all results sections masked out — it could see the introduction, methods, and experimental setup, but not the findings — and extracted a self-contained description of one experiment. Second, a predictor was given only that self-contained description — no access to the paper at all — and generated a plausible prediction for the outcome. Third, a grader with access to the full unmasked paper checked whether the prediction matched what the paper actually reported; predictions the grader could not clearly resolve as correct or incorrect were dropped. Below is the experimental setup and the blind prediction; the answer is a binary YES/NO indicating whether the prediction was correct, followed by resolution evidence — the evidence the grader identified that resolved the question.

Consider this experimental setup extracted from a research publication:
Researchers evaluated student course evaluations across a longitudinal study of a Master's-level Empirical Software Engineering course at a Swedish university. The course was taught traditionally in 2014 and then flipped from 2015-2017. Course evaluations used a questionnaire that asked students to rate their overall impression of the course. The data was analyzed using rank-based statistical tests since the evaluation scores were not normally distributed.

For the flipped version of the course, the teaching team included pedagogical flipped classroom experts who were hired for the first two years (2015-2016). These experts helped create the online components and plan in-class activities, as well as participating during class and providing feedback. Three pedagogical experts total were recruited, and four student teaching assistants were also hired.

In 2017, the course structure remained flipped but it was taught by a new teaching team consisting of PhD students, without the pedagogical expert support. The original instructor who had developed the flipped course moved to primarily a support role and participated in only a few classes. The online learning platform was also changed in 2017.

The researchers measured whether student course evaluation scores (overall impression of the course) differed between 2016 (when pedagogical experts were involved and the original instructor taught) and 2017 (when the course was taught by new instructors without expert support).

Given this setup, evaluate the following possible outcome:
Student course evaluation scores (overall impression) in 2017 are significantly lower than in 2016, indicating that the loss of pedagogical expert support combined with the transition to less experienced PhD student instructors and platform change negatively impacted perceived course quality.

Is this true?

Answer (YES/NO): NO